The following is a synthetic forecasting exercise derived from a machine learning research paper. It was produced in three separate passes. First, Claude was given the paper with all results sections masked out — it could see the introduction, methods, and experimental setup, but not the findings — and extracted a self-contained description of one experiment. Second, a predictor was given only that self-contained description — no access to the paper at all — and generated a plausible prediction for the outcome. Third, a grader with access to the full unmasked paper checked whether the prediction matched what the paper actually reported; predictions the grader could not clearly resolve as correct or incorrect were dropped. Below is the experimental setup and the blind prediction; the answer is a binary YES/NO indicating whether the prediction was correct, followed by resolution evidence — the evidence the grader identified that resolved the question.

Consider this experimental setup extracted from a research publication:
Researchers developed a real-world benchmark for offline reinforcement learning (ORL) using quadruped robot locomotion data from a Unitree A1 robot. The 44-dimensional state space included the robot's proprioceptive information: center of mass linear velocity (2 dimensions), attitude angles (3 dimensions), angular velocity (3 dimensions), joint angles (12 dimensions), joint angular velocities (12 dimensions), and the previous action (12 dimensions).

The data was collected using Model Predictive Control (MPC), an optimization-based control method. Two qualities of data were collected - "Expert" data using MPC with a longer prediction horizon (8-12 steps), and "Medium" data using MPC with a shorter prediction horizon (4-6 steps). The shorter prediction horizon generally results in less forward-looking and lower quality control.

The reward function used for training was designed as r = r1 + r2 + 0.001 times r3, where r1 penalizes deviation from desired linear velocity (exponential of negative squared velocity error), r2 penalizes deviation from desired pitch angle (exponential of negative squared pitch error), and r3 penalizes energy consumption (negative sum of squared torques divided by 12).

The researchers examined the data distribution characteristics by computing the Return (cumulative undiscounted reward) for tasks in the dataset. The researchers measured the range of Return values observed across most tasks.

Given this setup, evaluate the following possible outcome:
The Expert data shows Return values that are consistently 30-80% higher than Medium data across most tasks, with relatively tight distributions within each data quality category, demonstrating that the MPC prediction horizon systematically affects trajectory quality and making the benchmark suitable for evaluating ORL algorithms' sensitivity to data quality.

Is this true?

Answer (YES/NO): NO